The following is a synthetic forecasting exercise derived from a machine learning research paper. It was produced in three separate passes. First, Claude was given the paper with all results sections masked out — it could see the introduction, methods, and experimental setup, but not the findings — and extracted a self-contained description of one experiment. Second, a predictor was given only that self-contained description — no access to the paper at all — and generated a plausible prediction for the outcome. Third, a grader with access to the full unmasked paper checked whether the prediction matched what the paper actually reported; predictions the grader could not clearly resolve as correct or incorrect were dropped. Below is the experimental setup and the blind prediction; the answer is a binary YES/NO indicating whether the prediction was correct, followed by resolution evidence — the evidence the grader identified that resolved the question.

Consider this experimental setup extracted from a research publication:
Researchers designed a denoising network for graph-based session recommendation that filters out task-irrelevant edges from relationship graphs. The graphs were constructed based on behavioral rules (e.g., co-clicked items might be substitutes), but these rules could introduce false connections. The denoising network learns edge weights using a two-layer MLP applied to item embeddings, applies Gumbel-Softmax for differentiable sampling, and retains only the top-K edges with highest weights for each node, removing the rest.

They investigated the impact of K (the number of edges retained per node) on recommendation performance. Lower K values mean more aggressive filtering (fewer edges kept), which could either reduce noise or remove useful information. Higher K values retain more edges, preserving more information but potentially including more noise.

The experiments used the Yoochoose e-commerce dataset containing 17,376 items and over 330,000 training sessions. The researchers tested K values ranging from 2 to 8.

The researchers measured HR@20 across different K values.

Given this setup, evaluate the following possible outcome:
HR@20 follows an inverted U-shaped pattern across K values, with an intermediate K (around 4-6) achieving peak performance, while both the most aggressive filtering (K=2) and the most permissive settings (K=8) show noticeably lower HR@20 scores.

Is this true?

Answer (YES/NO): NO